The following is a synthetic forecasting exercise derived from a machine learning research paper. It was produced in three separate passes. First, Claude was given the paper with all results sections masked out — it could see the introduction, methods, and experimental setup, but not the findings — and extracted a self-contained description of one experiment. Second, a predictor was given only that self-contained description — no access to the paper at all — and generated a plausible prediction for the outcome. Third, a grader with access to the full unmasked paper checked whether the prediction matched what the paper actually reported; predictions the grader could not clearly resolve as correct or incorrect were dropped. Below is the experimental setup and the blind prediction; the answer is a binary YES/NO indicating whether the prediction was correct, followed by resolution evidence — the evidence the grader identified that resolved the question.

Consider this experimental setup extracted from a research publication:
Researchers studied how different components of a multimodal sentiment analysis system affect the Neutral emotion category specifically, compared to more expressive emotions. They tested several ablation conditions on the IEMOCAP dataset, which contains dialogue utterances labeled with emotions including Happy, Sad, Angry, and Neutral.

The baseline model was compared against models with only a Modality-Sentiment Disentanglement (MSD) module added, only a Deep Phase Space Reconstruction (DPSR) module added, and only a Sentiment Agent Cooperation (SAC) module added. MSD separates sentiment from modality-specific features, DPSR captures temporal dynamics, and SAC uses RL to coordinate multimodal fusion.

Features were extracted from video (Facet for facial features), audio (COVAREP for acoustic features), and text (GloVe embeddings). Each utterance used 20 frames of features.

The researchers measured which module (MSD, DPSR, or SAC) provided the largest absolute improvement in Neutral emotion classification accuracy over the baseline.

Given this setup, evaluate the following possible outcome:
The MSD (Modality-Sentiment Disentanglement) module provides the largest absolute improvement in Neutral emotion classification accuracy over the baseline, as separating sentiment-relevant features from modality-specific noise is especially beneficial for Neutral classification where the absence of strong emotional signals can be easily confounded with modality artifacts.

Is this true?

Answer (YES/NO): NO